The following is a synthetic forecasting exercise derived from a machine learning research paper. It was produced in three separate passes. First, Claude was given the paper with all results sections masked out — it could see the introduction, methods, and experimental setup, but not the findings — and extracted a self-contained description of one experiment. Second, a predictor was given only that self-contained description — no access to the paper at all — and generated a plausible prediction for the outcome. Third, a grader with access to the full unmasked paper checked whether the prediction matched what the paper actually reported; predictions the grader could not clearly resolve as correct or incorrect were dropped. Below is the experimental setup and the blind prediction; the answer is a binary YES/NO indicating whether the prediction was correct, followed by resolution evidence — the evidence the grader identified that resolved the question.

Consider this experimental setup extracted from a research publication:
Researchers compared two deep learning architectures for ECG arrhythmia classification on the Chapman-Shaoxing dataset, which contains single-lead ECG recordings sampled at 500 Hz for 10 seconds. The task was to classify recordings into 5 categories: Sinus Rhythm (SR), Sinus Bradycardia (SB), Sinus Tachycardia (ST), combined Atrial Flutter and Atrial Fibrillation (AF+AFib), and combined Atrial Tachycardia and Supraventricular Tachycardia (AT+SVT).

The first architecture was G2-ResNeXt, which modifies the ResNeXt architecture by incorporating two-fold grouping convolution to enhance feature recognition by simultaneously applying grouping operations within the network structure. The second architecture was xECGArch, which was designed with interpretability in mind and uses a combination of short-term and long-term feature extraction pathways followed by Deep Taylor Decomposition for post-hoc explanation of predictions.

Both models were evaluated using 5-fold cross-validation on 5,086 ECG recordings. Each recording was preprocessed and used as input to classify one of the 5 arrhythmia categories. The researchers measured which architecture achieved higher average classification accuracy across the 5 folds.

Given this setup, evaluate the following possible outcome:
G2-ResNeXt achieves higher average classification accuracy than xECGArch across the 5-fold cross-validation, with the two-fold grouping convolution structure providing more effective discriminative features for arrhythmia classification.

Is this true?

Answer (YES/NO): NO